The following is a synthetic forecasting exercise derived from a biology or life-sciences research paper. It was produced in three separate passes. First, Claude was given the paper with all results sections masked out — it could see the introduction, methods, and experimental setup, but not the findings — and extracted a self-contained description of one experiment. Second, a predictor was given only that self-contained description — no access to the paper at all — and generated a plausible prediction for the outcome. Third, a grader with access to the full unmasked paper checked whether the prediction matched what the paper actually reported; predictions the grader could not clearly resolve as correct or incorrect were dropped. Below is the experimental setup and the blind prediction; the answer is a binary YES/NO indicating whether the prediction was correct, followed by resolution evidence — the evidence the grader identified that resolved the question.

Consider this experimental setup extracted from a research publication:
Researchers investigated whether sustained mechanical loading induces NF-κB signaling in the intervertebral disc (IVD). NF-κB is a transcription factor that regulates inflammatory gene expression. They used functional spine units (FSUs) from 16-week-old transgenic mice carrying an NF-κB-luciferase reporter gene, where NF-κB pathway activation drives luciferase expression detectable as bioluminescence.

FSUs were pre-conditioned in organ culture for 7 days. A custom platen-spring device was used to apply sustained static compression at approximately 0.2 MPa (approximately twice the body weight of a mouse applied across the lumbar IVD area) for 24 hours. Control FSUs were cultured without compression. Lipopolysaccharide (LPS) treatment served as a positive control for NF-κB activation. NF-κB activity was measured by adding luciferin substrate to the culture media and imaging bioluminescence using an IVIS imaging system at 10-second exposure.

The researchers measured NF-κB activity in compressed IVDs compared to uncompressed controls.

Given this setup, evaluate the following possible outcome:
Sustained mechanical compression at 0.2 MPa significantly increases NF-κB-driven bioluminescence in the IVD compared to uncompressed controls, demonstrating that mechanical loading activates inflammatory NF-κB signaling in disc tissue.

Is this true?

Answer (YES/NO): YES